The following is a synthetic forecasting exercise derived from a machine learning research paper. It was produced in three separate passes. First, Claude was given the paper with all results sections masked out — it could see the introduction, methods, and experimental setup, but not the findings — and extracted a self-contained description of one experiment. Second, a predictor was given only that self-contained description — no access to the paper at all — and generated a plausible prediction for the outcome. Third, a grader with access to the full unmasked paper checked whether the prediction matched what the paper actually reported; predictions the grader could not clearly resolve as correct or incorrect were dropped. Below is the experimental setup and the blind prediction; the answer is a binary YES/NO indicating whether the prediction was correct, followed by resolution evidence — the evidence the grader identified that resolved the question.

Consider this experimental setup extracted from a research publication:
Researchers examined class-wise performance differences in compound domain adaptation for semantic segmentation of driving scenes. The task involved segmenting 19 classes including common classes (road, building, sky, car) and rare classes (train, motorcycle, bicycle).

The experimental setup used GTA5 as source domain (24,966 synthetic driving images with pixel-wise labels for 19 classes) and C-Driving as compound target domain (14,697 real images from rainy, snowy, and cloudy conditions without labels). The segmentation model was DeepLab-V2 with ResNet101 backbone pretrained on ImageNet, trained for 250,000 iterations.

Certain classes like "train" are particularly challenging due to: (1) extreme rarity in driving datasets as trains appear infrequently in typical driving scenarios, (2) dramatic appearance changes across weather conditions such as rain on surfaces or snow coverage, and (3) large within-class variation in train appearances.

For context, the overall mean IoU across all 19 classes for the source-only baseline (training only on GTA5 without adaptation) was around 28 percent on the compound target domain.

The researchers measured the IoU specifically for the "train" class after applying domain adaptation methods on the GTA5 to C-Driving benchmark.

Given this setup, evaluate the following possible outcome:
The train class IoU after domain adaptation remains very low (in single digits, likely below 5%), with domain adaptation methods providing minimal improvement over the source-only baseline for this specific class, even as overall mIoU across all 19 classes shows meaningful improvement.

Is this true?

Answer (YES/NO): YES